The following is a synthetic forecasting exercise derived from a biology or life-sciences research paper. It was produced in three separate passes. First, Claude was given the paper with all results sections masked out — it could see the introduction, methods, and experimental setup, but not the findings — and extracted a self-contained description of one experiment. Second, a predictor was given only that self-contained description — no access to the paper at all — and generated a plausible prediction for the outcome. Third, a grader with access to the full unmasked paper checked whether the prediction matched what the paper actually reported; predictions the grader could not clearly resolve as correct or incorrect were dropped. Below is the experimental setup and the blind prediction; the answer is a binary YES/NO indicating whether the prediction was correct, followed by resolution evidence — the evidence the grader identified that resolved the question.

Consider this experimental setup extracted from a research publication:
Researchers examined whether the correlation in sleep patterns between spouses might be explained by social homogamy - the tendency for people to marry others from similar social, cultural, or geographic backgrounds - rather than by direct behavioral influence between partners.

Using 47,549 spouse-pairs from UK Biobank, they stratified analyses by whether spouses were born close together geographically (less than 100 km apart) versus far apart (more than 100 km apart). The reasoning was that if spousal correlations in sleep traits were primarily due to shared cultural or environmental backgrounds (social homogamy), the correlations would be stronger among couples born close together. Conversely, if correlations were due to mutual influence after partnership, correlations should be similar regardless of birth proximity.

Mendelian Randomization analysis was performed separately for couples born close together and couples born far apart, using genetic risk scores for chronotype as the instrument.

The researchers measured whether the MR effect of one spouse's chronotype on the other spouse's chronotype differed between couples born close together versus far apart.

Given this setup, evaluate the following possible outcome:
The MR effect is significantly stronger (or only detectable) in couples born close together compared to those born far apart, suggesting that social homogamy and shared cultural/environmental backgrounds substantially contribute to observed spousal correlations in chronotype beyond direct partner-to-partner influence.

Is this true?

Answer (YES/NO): NO